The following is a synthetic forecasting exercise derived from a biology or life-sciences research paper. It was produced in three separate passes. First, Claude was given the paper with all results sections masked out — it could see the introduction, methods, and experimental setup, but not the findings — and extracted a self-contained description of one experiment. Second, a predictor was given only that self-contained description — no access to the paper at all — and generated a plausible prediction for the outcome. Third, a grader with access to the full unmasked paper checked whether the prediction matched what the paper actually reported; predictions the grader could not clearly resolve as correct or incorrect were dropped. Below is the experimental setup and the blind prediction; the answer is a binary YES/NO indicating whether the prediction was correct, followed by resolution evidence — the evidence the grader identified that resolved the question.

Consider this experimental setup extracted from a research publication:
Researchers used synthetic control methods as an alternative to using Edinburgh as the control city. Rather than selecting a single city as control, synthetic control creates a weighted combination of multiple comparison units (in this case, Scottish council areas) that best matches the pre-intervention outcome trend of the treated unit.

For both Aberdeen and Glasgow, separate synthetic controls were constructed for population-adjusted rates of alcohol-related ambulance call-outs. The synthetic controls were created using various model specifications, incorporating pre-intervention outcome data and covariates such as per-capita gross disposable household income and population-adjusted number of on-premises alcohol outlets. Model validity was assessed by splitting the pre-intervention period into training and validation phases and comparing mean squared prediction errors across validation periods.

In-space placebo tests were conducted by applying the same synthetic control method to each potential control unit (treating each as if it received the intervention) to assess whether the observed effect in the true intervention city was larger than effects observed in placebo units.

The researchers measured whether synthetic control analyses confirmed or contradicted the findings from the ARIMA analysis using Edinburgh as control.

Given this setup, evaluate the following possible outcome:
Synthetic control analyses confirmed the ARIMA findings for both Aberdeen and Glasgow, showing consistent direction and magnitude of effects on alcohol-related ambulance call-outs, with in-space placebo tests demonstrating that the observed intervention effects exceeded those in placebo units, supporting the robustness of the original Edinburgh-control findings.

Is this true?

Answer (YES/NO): NO